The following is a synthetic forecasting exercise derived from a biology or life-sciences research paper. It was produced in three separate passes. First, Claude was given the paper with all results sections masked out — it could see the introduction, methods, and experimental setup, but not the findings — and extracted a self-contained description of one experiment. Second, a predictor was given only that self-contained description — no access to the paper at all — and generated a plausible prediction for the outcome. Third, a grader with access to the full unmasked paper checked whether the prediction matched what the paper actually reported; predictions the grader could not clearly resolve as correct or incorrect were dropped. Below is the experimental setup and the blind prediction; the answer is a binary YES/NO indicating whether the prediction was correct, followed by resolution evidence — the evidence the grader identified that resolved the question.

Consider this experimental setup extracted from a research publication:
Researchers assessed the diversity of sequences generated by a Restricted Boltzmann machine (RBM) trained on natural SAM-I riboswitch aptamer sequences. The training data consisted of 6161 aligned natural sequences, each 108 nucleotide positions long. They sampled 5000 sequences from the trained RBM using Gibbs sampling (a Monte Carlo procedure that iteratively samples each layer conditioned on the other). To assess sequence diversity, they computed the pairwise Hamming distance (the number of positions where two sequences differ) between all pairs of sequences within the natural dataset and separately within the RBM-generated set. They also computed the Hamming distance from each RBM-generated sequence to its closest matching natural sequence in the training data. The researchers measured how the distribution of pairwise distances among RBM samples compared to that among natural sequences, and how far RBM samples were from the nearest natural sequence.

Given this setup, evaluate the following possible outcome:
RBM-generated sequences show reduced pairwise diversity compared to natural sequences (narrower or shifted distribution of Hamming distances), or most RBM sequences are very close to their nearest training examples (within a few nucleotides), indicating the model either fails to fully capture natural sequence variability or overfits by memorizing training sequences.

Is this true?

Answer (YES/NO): NO